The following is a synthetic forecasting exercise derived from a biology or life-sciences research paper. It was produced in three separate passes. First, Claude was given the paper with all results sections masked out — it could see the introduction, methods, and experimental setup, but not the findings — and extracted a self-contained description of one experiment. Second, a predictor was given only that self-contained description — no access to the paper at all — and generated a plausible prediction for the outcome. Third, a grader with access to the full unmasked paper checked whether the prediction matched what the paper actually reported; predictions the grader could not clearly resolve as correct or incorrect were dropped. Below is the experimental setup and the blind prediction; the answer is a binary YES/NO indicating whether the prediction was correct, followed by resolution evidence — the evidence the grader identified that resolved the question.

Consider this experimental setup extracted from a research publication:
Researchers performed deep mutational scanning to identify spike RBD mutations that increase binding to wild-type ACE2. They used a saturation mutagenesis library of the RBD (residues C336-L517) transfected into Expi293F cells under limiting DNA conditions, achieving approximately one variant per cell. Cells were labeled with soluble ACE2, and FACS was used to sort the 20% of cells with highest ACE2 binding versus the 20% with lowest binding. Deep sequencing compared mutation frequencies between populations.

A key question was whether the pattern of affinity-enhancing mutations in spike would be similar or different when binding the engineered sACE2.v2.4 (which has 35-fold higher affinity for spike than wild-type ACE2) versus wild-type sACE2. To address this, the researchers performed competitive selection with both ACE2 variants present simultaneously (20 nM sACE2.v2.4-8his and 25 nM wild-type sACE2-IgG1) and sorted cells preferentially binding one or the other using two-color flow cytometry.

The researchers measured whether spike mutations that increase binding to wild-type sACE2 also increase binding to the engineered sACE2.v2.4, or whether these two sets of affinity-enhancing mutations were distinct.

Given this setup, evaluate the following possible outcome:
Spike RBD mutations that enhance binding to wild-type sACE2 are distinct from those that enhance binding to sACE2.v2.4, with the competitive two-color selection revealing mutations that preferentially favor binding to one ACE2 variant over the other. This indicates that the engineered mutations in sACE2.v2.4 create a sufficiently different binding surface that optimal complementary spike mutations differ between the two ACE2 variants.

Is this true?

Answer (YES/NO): NO